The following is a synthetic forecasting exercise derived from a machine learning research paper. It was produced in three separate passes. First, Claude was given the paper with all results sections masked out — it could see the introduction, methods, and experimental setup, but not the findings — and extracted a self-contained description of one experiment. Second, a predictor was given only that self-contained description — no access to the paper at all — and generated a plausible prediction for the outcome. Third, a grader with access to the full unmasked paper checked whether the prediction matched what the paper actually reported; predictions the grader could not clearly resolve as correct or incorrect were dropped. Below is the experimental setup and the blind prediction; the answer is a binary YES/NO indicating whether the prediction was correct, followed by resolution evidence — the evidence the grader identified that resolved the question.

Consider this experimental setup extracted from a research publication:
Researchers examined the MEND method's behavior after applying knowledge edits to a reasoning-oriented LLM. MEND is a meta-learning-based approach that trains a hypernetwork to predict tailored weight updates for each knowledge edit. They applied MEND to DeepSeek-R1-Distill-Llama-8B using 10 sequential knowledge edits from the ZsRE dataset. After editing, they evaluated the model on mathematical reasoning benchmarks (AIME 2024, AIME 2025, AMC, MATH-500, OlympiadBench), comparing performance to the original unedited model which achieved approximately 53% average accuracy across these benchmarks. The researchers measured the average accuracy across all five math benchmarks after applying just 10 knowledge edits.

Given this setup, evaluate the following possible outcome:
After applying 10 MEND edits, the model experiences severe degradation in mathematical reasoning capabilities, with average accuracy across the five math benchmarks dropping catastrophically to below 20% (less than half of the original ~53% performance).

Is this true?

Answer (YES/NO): YES